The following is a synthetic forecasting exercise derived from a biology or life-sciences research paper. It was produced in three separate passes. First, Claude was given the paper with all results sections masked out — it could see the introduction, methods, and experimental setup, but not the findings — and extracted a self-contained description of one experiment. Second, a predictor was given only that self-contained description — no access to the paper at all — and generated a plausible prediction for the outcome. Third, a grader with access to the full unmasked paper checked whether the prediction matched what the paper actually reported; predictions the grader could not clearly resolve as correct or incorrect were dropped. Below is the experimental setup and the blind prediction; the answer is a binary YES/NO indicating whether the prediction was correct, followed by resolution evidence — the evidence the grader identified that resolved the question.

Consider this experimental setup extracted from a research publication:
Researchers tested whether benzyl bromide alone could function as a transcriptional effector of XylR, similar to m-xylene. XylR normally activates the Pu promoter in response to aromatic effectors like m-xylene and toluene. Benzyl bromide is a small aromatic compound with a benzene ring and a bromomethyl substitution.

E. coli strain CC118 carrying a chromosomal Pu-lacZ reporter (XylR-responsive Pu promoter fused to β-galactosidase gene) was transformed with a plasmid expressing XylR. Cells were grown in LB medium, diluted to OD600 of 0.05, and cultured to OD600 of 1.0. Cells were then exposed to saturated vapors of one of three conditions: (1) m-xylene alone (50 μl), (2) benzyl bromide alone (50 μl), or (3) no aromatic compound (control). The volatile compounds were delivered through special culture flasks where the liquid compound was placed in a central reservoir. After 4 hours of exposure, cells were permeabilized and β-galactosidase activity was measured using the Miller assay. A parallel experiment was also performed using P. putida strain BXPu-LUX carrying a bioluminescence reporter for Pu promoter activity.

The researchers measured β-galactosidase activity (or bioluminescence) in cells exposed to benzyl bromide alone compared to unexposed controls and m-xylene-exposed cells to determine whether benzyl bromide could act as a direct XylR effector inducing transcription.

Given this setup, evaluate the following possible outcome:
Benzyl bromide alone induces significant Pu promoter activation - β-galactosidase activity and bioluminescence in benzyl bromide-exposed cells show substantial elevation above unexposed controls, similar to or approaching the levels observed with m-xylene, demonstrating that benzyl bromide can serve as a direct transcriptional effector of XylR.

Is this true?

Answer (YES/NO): NO